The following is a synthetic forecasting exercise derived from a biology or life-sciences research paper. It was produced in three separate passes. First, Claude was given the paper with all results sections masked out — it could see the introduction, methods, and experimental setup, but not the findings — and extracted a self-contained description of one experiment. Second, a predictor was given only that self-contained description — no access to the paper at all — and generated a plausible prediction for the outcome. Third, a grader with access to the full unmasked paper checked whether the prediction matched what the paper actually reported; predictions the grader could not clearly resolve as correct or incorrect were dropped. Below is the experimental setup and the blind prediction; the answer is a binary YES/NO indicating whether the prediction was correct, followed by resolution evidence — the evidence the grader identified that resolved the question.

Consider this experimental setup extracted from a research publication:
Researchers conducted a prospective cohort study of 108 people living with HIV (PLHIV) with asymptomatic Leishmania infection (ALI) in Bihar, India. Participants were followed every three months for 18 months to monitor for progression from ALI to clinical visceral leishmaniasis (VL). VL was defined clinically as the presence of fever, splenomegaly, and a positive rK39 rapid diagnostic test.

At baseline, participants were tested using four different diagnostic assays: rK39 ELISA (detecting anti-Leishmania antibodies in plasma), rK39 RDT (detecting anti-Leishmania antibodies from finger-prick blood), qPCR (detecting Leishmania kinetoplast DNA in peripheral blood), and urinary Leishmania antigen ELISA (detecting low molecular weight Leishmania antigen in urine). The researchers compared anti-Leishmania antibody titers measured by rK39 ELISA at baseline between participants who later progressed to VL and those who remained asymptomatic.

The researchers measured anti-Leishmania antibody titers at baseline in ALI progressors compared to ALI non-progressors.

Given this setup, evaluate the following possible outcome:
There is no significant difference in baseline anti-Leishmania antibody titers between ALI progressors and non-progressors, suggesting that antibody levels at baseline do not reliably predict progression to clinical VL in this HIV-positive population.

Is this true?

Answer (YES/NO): NO